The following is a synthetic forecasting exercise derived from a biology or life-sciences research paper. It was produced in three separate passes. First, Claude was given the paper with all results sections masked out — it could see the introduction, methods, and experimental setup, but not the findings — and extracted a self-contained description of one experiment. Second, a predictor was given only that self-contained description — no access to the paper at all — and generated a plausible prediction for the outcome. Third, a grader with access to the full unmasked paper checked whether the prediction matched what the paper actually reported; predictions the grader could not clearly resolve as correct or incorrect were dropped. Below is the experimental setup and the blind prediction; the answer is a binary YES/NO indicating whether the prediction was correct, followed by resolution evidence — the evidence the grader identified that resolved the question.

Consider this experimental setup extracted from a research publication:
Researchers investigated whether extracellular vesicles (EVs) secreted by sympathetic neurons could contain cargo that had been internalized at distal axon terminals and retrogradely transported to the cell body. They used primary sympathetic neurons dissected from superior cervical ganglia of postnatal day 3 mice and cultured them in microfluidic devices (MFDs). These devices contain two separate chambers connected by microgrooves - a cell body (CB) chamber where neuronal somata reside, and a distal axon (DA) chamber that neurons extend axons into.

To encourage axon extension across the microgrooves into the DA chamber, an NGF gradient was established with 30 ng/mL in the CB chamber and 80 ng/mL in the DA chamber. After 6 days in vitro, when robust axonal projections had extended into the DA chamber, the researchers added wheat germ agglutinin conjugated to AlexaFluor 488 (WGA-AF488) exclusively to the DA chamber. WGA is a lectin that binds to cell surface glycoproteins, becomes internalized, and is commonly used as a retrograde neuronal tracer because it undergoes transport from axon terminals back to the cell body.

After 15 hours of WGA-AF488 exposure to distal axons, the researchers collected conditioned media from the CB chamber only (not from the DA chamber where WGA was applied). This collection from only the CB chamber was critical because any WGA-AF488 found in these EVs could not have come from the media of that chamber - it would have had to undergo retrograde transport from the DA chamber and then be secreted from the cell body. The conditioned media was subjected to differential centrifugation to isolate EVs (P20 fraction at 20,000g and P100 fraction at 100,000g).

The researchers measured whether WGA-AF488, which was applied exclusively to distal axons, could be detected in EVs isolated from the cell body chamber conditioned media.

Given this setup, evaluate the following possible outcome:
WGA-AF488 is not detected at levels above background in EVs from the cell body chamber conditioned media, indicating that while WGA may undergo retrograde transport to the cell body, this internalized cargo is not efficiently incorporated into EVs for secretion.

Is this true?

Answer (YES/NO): NO